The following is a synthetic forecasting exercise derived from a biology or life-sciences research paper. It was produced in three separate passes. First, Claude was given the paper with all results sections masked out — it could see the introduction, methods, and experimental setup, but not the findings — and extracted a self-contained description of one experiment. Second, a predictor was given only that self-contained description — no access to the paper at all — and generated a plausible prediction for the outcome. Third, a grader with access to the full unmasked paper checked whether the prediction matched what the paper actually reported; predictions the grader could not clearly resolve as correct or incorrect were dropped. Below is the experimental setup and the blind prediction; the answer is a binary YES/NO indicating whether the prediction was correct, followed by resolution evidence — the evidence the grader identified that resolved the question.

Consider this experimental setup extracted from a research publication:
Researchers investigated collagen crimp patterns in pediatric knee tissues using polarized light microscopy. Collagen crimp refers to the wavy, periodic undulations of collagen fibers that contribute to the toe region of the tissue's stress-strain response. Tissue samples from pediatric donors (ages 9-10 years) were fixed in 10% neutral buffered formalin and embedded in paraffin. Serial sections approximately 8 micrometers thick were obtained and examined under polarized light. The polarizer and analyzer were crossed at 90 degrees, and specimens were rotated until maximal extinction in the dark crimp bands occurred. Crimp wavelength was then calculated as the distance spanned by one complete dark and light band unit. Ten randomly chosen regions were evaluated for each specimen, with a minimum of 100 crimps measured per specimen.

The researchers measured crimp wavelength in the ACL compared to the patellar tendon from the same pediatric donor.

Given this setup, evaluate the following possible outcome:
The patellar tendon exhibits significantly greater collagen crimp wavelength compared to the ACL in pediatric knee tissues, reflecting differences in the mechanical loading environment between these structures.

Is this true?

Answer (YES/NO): YES